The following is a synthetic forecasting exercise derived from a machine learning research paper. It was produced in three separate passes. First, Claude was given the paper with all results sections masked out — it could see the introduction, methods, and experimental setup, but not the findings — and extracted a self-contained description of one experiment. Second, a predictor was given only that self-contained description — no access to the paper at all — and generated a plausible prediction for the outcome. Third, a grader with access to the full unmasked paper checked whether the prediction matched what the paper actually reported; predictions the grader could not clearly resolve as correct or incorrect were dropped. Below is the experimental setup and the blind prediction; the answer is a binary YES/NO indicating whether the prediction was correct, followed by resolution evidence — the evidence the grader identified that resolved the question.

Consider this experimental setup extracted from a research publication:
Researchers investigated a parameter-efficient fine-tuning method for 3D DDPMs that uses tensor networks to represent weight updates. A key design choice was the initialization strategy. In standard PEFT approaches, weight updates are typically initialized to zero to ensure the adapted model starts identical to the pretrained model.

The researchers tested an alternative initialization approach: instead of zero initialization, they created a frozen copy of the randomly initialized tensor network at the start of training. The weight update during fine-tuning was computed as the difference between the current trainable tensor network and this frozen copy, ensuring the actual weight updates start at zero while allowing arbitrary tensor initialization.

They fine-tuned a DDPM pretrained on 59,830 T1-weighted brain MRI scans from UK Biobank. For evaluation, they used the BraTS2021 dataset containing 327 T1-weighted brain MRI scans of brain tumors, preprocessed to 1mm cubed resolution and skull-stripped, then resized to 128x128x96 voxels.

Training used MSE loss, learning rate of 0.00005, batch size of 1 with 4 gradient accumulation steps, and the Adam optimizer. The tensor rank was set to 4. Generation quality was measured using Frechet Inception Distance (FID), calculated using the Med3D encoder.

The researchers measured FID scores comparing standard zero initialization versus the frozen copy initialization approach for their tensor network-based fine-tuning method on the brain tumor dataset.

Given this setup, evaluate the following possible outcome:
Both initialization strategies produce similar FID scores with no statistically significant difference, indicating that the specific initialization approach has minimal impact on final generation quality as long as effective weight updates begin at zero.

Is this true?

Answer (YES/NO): NO